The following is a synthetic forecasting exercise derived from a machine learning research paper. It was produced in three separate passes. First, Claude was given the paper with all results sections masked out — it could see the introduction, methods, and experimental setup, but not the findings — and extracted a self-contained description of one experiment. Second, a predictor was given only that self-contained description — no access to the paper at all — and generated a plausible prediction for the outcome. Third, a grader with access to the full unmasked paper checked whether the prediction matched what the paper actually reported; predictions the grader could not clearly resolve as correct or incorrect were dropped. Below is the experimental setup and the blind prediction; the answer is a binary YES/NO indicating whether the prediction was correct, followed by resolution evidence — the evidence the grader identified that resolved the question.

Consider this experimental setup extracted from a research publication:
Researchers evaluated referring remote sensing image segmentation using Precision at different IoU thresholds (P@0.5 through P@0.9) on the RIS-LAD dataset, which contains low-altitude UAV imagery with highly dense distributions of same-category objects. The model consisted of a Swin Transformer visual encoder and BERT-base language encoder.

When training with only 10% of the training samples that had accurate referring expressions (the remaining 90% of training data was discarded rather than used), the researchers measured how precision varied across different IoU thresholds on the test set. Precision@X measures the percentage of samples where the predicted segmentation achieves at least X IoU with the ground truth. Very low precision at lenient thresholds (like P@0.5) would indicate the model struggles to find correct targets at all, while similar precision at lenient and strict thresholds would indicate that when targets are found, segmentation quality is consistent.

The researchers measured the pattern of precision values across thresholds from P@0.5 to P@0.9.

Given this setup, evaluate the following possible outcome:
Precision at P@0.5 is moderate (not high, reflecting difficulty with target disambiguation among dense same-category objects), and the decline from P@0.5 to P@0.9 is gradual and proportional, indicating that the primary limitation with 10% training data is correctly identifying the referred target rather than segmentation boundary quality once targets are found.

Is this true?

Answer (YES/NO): NO